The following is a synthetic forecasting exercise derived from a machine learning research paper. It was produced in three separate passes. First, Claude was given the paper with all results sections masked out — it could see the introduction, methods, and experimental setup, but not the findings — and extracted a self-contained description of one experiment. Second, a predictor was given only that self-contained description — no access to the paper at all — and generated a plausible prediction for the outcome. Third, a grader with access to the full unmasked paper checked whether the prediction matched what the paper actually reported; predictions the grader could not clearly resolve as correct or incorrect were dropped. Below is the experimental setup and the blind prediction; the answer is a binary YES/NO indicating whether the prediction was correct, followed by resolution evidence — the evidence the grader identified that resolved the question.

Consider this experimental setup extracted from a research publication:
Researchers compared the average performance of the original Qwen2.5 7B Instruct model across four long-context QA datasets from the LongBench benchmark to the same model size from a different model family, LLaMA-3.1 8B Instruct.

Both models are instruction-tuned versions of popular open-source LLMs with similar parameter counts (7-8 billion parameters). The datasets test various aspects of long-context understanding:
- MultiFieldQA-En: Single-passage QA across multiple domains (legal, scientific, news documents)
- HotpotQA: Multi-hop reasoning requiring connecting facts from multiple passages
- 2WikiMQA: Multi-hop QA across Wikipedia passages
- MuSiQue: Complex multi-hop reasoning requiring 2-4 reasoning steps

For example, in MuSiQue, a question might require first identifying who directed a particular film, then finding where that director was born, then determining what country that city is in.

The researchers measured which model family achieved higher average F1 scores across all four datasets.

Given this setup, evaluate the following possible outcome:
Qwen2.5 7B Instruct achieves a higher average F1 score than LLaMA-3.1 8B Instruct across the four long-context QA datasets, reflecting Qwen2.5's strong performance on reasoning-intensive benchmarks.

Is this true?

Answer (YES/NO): YES